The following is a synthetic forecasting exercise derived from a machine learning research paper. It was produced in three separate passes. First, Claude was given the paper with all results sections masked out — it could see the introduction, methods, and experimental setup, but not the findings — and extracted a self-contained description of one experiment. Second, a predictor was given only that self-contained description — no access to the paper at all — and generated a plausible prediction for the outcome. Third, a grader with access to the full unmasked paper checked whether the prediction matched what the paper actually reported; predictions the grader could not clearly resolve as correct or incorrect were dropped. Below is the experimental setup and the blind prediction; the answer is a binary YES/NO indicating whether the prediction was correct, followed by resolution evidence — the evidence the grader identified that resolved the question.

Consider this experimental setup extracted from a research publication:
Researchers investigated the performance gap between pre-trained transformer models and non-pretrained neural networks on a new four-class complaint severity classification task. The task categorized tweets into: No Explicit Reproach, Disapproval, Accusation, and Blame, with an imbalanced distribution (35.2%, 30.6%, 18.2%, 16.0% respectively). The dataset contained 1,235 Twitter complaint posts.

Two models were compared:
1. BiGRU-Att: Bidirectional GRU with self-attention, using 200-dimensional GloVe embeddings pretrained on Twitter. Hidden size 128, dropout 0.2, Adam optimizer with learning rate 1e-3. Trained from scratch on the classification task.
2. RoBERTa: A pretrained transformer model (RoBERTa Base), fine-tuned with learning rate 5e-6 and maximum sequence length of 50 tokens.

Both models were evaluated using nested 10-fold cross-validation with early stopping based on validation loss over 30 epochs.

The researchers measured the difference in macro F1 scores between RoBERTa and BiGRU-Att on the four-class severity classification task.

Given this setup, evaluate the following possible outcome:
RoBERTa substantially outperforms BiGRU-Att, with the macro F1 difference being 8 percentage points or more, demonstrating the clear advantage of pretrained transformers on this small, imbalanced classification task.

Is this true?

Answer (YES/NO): YES